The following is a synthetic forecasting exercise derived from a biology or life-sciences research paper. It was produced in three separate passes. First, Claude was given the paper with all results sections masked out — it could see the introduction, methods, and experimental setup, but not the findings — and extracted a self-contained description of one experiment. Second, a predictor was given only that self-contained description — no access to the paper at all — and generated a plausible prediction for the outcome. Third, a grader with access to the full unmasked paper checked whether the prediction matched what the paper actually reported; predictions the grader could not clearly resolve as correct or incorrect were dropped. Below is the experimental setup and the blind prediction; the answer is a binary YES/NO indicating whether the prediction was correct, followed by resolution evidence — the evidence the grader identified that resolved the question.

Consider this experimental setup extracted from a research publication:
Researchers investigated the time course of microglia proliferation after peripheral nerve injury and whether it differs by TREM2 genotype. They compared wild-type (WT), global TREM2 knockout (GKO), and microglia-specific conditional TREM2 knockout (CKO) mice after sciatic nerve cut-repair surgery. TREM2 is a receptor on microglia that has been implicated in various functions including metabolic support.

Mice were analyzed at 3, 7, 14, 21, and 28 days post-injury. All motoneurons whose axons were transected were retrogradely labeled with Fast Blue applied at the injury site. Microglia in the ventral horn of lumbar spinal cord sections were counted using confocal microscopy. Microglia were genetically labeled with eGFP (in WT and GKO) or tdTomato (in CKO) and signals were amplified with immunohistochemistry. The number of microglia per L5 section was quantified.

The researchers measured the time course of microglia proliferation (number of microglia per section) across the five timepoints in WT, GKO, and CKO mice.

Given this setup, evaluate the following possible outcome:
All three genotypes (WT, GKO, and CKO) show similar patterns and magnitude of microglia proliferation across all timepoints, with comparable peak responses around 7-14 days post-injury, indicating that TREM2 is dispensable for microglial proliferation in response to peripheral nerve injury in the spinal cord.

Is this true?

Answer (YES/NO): YES